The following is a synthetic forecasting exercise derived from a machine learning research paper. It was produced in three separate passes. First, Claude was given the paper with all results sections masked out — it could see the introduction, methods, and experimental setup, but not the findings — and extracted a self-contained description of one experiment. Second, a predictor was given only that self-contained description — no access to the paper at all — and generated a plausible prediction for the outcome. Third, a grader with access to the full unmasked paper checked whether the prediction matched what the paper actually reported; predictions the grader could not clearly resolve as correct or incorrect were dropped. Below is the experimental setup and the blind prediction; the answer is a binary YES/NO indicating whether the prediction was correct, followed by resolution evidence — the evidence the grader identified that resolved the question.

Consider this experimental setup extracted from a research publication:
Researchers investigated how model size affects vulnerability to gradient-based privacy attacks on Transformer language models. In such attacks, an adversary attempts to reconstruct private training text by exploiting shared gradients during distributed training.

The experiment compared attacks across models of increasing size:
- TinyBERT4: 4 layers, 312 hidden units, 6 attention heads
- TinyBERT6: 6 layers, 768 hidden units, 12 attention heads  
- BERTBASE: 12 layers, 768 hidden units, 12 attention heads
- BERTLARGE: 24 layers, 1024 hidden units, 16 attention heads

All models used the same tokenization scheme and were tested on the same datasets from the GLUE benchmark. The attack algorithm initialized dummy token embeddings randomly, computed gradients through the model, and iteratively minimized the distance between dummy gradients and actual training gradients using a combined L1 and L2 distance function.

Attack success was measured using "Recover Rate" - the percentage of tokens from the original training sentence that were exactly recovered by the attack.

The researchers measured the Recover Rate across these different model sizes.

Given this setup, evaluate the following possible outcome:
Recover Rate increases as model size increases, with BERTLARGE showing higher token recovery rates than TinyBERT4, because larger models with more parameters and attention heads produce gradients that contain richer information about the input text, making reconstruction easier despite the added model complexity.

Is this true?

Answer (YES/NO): YES